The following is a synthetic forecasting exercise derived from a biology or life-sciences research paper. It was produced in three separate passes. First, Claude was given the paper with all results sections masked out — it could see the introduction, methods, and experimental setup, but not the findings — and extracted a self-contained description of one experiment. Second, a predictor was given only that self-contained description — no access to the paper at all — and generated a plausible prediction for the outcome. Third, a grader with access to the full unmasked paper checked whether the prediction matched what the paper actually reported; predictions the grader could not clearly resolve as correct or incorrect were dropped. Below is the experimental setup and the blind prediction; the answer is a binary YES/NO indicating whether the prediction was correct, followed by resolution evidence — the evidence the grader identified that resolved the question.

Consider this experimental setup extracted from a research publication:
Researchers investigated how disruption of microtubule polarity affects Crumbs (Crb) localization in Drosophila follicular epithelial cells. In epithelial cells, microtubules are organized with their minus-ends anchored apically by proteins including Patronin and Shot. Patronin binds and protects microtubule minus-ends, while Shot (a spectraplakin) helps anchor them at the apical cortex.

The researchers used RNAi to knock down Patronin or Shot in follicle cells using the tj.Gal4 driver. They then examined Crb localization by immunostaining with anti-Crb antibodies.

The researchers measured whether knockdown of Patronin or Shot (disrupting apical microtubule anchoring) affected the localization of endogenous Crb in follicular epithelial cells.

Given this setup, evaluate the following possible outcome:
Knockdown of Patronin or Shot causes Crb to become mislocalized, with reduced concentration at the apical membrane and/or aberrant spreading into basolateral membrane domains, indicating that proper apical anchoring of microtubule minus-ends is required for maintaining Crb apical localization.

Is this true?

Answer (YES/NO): NO